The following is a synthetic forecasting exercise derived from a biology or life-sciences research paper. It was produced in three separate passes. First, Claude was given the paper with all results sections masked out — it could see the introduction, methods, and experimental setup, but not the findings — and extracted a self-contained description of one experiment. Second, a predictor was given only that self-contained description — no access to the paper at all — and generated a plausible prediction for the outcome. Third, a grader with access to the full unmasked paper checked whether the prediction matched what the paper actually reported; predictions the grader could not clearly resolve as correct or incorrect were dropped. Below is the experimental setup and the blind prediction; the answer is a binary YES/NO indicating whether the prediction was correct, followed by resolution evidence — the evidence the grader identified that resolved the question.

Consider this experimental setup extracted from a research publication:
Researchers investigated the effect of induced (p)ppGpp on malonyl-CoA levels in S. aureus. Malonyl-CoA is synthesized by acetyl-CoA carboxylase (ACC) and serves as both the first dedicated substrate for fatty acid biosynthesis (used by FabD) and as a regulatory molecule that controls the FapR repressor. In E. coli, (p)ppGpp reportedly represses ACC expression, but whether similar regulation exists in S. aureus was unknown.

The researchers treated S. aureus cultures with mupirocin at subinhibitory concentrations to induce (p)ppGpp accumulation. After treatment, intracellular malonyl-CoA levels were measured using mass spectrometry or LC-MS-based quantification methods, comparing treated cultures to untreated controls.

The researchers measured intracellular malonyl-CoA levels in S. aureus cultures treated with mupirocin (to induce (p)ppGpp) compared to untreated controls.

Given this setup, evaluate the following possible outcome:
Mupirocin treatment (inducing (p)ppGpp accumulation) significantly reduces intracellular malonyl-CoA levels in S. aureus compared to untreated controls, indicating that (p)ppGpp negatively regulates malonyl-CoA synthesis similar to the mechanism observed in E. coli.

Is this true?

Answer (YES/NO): YES